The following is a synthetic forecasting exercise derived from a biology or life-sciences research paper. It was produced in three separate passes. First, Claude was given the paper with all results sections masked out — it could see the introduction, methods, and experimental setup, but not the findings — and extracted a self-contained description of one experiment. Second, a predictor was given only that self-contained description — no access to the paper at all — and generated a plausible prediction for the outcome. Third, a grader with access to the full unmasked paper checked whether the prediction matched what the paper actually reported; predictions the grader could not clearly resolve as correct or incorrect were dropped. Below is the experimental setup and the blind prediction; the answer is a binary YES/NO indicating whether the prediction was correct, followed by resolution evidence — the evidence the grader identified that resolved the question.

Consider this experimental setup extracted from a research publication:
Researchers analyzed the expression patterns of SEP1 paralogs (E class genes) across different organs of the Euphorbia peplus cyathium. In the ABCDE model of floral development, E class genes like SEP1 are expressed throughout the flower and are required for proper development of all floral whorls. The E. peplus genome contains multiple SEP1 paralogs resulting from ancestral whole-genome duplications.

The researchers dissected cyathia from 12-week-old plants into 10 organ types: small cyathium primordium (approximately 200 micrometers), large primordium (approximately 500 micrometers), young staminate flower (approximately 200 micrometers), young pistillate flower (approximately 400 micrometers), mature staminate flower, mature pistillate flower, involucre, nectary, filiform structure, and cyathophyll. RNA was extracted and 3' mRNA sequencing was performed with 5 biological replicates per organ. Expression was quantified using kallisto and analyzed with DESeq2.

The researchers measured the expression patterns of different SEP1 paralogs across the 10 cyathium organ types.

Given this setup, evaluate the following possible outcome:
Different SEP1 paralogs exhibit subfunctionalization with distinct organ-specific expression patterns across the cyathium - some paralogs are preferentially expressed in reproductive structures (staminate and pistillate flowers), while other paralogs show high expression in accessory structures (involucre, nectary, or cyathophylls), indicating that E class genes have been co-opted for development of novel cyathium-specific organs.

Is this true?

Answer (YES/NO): NO